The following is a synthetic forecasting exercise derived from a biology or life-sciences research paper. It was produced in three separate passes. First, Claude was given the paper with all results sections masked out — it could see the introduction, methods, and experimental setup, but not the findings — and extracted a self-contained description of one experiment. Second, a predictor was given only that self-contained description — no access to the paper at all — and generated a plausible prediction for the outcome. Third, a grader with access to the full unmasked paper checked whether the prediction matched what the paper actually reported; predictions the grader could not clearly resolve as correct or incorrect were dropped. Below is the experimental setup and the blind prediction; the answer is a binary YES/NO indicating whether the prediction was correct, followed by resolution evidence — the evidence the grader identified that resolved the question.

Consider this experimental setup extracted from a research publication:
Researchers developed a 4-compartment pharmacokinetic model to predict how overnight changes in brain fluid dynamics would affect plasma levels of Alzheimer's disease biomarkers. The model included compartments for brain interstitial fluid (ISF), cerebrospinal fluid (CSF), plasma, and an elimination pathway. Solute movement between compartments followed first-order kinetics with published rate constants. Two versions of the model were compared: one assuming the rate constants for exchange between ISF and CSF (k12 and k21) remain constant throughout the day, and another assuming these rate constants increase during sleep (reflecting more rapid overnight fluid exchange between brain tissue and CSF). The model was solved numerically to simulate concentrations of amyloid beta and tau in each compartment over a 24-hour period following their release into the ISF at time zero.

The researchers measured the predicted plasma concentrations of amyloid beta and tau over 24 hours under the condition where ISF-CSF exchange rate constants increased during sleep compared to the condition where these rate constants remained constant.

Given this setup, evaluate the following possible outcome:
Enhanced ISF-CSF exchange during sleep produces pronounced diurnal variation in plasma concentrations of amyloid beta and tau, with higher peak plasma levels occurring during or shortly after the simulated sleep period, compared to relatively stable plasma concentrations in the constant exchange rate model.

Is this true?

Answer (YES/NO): NO